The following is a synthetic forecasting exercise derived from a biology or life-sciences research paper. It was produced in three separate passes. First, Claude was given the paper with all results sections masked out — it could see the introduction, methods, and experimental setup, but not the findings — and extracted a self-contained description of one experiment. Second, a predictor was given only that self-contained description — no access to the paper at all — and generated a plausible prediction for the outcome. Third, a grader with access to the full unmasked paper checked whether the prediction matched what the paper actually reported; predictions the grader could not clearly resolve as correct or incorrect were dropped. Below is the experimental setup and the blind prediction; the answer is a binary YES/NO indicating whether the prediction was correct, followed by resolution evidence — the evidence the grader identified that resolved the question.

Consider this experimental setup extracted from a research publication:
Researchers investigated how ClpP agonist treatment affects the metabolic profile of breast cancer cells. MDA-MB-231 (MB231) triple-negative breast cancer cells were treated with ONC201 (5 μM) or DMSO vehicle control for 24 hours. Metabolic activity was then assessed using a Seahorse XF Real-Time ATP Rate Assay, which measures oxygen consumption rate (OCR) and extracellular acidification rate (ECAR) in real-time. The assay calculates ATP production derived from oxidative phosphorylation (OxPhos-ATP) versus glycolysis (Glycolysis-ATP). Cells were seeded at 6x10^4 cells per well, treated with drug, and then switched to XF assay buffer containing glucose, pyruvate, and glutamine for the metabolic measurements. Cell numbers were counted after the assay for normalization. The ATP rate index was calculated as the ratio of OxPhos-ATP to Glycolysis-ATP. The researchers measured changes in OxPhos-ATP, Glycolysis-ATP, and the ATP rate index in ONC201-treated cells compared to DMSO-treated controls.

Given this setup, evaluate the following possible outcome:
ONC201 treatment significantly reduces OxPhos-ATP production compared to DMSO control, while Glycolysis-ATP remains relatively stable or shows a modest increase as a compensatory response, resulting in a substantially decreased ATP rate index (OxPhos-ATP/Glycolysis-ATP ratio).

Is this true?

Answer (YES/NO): YES